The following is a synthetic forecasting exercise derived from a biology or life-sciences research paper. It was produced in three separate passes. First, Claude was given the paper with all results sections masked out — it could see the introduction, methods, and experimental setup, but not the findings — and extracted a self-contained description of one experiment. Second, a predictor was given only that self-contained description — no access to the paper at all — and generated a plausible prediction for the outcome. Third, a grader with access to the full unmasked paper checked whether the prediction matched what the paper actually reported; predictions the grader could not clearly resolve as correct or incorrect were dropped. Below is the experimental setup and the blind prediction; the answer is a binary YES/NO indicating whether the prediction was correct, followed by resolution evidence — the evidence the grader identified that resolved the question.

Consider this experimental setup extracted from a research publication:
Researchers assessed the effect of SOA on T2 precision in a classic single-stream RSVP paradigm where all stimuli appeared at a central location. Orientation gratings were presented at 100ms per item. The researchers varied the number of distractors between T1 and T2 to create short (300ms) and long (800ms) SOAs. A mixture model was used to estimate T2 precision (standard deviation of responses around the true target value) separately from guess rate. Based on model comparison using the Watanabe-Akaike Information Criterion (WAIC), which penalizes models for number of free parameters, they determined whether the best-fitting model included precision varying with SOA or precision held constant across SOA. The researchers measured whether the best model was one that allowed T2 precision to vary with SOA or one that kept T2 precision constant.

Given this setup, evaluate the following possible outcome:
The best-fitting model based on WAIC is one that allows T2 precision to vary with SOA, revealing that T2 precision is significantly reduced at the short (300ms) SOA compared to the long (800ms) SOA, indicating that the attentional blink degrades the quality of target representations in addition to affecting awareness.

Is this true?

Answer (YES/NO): NO